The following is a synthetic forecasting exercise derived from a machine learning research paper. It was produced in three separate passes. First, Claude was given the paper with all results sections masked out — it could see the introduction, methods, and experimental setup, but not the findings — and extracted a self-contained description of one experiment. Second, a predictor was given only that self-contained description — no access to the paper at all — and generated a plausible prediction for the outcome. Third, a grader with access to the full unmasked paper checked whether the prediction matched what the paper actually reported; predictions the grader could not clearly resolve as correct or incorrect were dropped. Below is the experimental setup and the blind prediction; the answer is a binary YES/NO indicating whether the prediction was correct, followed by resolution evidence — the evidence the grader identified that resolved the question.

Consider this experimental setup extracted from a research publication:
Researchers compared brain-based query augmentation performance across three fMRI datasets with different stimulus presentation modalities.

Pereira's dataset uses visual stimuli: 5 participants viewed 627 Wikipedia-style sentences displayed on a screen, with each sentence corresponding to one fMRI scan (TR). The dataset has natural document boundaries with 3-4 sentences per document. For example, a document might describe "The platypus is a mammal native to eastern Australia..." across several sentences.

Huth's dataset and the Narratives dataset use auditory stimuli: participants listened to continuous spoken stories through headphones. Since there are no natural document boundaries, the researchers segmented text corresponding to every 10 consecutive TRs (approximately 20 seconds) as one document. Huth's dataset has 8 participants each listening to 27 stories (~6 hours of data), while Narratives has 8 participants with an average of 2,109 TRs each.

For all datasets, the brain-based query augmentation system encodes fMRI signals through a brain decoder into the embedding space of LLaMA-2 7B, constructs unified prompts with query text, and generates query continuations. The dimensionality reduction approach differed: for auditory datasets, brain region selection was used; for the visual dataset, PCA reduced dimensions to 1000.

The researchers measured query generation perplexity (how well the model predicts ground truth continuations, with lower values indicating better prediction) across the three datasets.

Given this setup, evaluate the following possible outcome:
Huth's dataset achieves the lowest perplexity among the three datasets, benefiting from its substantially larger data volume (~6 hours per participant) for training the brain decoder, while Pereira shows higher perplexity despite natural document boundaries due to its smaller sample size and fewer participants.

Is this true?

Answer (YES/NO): NO